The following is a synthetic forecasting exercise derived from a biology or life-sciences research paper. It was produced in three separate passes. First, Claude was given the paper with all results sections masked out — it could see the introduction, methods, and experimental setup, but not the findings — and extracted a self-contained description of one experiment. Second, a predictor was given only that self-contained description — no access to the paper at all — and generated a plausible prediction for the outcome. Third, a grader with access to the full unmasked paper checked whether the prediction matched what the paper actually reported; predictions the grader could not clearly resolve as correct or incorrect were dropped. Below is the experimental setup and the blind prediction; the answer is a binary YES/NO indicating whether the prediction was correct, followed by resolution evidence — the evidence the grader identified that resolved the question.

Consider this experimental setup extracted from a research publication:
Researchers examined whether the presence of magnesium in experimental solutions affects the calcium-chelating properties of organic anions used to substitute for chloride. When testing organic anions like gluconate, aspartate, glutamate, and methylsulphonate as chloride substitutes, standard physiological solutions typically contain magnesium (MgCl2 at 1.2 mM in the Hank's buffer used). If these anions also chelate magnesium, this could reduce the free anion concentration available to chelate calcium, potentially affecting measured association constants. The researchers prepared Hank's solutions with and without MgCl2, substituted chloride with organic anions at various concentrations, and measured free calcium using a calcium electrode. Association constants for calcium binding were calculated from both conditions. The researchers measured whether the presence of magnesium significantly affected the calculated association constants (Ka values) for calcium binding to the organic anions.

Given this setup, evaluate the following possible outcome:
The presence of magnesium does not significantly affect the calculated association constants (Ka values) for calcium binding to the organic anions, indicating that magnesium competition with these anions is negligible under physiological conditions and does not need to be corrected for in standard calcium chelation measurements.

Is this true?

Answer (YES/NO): YES